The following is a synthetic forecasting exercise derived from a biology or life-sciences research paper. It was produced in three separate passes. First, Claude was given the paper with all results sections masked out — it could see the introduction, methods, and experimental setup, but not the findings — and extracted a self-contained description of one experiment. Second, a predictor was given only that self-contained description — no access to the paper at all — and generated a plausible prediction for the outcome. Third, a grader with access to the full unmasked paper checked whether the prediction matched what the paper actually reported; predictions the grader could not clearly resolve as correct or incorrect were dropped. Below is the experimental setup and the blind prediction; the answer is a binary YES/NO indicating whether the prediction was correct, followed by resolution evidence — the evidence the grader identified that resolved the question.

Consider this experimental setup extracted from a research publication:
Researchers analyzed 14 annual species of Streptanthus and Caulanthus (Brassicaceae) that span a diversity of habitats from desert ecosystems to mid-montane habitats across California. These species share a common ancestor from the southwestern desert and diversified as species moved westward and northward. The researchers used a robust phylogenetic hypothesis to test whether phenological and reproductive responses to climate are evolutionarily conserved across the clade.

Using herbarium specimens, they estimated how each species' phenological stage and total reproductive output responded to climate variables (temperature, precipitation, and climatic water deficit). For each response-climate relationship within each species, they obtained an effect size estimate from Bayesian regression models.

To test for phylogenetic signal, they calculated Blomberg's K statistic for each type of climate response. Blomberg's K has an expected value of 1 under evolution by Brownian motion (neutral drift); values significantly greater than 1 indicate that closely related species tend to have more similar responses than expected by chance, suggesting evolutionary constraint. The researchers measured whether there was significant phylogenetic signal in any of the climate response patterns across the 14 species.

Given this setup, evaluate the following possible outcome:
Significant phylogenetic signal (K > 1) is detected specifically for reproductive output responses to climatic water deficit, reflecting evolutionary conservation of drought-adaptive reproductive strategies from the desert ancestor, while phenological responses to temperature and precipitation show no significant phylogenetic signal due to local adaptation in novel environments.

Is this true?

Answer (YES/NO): NO